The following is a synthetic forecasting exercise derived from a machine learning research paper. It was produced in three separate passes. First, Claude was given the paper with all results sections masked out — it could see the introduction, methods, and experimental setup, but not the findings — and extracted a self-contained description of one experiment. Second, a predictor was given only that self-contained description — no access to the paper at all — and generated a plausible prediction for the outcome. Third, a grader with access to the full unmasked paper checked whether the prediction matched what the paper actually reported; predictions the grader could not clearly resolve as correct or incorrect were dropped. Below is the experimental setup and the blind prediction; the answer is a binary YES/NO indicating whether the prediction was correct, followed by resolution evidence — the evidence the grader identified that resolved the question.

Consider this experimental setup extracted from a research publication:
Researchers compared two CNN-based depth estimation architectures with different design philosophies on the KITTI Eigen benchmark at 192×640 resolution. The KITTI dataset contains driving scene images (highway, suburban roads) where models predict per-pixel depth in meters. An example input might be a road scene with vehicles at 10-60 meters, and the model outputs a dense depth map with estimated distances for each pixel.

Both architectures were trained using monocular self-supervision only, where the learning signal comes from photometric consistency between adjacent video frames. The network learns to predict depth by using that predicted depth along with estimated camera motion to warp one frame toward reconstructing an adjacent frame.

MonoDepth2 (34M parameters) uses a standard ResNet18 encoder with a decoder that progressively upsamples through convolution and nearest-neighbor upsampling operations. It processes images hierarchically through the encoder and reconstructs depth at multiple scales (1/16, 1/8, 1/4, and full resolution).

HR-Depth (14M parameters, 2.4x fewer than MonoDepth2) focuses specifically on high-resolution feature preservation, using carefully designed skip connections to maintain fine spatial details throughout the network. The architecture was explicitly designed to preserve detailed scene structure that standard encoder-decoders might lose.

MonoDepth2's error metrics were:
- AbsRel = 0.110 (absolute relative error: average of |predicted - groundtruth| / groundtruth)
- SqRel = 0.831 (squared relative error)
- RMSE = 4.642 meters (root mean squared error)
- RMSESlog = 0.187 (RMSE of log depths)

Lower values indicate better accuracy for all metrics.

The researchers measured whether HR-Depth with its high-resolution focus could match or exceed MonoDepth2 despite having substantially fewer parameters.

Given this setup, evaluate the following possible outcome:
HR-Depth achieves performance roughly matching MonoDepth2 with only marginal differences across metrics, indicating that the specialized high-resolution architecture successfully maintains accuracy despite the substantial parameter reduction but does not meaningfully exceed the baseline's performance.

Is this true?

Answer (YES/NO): YES